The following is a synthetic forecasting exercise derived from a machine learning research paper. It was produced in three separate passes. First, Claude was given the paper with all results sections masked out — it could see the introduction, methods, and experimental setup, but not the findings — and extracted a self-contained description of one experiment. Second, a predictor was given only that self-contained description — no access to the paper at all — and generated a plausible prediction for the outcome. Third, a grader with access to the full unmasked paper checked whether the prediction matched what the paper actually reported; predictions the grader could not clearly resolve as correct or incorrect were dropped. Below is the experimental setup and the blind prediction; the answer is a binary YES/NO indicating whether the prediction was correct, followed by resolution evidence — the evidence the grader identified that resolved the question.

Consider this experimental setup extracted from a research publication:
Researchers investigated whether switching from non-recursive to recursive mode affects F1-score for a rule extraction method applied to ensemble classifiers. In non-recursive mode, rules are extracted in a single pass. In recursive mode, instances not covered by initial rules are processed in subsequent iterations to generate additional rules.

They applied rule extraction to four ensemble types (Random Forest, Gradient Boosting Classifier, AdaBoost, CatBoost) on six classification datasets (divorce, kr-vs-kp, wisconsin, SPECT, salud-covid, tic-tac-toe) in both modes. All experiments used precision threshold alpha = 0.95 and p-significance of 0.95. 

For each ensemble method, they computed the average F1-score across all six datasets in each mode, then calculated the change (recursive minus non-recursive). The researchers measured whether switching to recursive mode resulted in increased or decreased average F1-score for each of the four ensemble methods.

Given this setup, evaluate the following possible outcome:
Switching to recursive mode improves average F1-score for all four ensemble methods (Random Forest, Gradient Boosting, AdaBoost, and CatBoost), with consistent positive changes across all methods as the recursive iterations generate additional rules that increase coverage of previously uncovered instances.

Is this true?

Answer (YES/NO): NO